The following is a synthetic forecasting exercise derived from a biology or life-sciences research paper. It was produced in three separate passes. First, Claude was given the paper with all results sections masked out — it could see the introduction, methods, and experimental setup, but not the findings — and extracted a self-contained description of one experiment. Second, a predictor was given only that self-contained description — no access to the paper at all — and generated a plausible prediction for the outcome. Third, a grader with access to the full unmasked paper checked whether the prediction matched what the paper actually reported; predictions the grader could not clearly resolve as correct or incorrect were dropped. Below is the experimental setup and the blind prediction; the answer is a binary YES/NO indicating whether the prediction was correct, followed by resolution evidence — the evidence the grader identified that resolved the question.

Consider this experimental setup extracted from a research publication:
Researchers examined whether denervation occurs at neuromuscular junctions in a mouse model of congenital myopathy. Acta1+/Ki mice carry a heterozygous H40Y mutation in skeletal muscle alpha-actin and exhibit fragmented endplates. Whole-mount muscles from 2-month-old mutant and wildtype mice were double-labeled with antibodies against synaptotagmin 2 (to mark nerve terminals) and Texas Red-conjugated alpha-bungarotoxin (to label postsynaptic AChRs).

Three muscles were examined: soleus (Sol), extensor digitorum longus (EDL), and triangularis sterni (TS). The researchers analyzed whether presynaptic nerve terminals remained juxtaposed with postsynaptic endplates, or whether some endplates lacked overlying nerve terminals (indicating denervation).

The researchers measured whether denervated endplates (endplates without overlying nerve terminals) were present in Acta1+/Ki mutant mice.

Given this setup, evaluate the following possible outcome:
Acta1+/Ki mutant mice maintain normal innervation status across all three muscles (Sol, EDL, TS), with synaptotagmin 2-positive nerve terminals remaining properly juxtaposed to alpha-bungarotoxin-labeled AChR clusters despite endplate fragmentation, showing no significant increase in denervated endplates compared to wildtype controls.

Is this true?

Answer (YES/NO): YES